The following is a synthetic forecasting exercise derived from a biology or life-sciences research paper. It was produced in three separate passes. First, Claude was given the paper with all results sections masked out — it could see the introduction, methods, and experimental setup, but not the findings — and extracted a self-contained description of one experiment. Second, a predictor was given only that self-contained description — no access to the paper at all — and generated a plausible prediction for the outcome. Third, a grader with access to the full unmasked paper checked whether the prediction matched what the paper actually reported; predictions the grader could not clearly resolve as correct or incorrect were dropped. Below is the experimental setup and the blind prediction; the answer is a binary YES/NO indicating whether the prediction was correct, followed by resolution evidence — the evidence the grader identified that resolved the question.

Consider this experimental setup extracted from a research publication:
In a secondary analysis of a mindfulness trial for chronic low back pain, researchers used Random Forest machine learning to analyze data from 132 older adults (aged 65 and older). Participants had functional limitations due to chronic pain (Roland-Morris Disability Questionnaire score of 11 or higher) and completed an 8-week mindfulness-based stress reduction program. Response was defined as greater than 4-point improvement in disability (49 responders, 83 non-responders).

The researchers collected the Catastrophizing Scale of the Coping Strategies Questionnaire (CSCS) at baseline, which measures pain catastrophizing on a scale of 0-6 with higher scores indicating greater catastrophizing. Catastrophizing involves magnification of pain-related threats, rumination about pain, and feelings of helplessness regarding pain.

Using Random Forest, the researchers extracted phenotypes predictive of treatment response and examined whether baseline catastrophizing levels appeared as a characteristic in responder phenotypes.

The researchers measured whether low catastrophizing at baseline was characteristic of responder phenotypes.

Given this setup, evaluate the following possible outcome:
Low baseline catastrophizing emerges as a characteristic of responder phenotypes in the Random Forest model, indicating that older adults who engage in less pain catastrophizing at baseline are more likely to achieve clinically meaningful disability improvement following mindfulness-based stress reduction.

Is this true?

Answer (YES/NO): YES